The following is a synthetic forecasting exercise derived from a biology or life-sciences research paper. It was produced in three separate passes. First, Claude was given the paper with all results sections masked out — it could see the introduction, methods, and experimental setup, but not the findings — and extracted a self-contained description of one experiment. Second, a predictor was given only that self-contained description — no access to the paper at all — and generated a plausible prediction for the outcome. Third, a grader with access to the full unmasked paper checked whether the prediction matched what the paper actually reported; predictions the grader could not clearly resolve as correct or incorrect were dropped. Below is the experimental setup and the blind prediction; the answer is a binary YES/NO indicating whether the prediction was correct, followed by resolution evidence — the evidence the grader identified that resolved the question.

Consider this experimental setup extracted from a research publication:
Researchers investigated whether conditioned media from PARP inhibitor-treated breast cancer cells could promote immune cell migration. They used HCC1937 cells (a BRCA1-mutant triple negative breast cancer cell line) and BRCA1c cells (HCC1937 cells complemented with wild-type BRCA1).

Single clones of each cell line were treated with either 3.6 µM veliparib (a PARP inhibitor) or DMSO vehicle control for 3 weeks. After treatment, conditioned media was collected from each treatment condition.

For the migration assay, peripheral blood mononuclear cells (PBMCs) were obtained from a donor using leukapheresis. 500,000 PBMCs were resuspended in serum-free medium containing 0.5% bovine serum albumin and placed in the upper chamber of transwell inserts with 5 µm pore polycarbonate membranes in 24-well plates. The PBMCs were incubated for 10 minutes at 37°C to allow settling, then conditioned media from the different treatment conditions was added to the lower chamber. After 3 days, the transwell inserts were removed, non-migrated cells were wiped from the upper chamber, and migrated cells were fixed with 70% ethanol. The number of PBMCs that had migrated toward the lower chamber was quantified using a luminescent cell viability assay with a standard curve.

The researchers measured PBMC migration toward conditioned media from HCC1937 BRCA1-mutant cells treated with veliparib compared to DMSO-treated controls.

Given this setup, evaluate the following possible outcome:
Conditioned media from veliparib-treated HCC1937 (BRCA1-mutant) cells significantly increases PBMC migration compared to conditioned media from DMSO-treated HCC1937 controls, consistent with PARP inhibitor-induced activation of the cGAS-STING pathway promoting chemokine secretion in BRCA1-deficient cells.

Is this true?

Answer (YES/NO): YES